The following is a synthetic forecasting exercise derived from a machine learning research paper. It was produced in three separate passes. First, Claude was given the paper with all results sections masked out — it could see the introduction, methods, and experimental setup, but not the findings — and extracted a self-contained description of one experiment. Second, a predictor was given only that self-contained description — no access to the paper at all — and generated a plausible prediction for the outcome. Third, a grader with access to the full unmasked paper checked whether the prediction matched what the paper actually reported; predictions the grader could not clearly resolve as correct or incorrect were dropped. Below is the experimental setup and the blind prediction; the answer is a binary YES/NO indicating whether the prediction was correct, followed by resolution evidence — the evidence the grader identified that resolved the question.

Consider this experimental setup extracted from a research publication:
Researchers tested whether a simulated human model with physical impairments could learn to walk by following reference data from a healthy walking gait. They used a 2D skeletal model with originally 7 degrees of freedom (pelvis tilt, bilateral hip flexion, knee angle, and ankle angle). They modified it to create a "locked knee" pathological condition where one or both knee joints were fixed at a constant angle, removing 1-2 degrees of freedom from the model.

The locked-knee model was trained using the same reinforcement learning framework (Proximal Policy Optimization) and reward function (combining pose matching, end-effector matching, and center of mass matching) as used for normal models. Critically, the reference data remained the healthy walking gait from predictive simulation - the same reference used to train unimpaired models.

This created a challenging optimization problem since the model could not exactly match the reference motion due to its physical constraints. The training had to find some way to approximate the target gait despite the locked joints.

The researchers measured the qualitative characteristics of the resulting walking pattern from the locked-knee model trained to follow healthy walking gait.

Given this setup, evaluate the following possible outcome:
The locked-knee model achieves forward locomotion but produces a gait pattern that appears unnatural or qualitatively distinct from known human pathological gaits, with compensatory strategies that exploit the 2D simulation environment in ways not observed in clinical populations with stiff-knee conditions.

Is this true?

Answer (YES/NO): NO